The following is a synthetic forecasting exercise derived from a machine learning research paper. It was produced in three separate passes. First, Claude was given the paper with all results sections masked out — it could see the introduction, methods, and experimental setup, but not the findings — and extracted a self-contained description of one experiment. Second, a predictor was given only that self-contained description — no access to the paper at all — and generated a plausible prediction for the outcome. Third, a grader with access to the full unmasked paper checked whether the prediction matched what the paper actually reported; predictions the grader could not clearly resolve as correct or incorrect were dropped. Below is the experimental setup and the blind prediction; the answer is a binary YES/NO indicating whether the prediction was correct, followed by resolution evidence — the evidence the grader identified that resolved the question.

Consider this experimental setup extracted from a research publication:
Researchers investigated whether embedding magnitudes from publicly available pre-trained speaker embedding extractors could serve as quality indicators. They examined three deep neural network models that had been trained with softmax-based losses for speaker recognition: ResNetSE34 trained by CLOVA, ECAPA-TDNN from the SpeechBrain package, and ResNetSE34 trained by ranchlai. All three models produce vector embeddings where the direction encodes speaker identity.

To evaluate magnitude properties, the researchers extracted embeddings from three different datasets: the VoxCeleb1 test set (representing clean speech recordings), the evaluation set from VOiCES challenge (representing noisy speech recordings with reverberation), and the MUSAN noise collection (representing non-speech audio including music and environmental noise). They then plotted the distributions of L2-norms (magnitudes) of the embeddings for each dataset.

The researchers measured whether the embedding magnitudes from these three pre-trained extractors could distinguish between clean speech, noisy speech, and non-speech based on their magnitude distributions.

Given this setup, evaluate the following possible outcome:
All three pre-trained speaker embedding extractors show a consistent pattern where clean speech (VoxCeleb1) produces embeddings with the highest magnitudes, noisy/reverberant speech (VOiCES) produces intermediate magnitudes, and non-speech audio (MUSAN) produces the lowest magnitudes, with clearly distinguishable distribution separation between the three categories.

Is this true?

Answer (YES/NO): NO